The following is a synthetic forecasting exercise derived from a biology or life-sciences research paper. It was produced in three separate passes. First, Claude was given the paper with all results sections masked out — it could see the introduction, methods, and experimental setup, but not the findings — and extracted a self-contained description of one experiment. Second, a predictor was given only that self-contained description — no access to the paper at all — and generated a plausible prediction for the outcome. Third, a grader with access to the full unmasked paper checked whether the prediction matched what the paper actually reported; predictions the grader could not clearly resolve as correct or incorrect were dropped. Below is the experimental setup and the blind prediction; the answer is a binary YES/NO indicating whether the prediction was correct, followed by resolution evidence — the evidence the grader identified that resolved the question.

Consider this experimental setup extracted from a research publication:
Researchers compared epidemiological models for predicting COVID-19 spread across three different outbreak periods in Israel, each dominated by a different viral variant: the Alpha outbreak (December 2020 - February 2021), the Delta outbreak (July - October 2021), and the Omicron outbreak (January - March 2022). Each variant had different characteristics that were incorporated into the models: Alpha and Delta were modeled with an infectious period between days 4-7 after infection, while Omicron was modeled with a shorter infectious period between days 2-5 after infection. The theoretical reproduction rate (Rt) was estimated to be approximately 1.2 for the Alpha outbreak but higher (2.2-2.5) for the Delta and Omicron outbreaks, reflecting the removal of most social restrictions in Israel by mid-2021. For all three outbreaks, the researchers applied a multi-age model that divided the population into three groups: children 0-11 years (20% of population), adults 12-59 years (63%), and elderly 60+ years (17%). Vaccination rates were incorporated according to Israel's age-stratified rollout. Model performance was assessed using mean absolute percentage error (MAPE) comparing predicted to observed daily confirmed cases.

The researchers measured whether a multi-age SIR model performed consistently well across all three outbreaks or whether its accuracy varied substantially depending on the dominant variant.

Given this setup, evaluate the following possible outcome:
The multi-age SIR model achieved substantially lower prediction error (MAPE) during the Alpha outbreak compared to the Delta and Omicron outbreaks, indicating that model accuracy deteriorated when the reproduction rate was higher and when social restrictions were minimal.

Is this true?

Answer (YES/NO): NO